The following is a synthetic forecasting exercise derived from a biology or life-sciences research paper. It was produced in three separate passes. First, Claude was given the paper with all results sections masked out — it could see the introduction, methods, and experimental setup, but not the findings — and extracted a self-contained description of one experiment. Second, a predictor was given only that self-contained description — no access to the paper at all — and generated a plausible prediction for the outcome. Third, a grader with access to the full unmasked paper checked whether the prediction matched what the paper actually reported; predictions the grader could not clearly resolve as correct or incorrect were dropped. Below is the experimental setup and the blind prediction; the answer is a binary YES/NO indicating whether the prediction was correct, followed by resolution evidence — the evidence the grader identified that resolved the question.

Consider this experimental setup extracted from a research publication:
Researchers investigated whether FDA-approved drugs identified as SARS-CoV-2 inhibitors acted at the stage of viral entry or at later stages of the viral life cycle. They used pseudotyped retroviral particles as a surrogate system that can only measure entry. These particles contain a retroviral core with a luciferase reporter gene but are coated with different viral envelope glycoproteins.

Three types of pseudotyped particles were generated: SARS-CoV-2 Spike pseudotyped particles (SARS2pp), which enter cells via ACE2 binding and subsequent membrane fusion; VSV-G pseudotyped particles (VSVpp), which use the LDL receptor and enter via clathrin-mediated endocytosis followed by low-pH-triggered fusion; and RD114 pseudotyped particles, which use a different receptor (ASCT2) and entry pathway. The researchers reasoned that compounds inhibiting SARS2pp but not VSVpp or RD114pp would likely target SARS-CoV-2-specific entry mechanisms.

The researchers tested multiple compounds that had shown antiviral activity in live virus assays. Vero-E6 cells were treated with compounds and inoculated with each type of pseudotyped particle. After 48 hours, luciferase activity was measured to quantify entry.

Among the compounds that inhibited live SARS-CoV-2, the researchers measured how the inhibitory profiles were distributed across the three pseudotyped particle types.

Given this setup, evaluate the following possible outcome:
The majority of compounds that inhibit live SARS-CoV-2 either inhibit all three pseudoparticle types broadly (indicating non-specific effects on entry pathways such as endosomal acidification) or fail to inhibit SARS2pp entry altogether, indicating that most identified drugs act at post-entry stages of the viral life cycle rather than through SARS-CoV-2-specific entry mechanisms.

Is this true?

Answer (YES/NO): NO